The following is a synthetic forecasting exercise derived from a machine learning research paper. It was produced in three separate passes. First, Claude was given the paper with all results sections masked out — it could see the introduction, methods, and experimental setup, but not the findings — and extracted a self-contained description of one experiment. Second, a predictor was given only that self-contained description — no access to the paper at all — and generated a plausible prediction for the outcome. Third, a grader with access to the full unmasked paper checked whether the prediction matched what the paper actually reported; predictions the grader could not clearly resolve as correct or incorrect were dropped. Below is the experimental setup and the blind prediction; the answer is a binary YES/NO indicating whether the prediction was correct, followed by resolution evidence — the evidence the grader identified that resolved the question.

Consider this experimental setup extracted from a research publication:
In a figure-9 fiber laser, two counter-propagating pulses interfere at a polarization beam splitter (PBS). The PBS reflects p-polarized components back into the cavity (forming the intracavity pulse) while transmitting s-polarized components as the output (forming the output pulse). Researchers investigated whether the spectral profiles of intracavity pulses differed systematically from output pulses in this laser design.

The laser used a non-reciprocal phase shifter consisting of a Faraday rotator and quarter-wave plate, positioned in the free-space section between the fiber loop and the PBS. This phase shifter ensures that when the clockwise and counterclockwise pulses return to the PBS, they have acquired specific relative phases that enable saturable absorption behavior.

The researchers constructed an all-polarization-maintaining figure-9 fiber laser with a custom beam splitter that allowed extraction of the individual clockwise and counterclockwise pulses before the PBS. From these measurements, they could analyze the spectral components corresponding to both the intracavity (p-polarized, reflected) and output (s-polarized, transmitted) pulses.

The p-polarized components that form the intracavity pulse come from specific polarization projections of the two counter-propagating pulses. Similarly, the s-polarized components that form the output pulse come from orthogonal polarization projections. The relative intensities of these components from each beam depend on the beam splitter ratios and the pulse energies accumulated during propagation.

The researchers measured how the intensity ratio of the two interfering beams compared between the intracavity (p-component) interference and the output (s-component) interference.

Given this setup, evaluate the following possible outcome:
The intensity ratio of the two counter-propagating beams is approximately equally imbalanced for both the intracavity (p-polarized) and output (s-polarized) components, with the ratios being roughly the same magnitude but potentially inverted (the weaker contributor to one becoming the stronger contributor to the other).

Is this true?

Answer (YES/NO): NO